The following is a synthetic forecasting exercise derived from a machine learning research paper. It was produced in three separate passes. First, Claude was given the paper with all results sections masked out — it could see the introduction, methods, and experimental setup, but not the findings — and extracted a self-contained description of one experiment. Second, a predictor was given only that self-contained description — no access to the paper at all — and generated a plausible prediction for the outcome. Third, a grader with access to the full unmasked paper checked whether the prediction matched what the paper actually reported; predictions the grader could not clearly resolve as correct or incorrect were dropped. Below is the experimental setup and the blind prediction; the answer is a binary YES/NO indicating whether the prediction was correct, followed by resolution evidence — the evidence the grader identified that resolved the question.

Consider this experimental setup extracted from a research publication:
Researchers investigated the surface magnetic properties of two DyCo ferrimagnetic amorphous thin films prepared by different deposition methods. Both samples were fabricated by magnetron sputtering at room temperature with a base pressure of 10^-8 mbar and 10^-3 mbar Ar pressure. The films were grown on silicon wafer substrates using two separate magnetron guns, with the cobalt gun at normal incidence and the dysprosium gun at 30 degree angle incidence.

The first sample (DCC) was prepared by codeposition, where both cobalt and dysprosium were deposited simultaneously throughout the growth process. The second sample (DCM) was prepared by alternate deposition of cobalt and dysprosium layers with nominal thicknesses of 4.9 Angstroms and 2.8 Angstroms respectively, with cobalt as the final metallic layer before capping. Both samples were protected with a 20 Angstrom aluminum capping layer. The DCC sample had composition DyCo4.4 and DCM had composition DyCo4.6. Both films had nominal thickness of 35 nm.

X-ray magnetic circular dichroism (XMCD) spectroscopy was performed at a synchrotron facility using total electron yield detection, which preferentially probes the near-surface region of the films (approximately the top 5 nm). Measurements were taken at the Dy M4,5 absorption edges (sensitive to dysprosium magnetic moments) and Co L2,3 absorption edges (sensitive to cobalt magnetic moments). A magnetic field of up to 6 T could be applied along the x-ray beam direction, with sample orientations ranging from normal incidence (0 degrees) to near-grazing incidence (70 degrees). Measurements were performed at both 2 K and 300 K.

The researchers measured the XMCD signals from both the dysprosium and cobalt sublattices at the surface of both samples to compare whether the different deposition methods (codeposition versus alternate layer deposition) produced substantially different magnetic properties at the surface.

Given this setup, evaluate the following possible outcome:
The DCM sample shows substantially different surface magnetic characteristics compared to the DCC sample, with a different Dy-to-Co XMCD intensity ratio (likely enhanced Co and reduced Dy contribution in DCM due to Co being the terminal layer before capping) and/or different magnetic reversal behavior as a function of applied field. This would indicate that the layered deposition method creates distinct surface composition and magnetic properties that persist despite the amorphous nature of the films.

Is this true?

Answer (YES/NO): NO